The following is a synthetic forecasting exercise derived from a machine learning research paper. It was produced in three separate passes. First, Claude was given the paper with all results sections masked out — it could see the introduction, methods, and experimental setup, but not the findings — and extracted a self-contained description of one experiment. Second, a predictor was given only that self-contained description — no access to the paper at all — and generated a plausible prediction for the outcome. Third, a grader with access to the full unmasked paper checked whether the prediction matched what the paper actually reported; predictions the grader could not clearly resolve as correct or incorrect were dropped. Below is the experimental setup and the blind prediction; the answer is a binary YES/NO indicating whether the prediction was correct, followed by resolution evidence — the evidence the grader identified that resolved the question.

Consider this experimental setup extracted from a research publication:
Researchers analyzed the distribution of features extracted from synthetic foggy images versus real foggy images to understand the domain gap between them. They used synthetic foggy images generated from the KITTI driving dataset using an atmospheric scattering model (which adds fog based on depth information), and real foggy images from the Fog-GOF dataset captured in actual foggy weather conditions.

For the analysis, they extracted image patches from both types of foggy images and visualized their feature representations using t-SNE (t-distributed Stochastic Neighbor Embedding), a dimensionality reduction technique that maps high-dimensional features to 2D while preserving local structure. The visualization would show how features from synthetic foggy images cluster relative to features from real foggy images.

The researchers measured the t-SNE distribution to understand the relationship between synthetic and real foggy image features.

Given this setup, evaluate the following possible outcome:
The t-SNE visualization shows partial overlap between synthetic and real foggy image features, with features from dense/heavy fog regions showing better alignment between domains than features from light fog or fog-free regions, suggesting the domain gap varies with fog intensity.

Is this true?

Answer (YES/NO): NO